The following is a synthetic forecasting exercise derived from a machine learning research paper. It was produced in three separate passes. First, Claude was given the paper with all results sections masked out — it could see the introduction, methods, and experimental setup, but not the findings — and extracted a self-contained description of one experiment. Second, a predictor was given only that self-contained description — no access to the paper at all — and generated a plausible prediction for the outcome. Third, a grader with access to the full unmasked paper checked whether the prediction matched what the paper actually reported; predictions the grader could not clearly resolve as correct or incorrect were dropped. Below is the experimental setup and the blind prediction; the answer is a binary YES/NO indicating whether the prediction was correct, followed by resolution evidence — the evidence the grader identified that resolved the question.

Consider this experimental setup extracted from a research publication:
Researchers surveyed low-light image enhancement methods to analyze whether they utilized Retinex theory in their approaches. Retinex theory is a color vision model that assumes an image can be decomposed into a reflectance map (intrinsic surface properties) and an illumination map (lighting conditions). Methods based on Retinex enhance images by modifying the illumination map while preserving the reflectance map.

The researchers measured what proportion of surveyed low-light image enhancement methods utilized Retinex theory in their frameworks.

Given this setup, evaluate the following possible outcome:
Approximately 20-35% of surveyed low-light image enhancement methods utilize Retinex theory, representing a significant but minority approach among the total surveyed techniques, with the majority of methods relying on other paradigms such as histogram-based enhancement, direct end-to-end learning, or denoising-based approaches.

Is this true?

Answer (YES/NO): NO